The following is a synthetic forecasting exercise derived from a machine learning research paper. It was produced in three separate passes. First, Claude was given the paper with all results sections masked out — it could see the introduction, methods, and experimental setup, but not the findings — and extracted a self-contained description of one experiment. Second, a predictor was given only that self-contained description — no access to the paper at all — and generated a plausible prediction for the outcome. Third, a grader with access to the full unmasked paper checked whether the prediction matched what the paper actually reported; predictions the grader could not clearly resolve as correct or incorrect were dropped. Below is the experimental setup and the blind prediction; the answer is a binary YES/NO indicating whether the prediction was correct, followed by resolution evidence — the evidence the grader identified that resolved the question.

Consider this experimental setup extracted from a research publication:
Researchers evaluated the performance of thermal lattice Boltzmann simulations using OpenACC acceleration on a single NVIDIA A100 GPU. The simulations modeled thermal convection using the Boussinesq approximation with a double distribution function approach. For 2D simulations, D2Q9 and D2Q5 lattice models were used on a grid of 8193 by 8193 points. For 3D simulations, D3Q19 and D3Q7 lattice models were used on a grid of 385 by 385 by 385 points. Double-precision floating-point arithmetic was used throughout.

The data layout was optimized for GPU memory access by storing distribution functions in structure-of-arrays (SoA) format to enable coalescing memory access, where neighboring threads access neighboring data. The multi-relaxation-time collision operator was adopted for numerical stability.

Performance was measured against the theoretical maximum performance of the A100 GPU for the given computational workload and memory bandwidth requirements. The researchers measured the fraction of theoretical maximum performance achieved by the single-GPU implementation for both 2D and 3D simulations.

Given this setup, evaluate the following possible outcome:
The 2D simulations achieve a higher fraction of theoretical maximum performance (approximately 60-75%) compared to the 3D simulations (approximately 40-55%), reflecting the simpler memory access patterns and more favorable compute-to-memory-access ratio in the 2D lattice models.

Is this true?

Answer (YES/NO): NO